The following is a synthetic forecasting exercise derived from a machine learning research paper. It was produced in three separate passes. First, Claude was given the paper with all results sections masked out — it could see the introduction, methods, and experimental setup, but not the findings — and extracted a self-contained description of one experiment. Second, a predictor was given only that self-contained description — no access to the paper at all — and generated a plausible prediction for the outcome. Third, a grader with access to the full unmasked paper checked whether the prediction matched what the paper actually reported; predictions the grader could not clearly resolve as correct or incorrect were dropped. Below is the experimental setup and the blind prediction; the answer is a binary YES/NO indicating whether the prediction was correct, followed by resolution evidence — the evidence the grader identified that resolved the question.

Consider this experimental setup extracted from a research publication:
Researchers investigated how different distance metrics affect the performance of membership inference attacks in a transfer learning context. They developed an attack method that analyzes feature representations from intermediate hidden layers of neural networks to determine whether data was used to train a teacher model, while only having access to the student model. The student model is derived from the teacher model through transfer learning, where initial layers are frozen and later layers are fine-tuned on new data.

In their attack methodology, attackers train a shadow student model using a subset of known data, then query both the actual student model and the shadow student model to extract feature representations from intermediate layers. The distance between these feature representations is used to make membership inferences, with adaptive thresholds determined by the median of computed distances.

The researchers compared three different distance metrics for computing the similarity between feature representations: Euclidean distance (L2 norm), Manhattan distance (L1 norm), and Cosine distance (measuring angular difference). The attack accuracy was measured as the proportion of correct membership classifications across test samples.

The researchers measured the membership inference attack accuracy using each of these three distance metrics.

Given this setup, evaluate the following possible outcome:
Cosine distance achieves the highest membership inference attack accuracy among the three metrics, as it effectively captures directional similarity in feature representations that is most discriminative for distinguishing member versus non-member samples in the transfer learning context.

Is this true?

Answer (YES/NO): NO